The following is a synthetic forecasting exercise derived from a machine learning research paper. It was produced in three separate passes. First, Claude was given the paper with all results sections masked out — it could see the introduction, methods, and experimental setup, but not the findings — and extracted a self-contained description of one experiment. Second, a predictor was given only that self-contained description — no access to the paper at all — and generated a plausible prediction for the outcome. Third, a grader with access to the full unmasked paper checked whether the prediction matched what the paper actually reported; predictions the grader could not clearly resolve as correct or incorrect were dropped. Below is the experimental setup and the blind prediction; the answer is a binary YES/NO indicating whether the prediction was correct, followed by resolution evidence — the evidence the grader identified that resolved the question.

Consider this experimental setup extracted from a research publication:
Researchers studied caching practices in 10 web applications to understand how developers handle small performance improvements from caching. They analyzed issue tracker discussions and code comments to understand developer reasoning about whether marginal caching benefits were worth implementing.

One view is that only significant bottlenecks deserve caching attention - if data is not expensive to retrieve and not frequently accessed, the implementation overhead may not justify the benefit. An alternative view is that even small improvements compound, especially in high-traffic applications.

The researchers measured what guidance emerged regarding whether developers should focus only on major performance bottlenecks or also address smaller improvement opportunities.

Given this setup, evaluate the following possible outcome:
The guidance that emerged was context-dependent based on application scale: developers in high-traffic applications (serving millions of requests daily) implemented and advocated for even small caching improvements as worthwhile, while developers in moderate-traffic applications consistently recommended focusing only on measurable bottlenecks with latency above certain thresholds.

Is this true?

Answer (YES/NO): NO